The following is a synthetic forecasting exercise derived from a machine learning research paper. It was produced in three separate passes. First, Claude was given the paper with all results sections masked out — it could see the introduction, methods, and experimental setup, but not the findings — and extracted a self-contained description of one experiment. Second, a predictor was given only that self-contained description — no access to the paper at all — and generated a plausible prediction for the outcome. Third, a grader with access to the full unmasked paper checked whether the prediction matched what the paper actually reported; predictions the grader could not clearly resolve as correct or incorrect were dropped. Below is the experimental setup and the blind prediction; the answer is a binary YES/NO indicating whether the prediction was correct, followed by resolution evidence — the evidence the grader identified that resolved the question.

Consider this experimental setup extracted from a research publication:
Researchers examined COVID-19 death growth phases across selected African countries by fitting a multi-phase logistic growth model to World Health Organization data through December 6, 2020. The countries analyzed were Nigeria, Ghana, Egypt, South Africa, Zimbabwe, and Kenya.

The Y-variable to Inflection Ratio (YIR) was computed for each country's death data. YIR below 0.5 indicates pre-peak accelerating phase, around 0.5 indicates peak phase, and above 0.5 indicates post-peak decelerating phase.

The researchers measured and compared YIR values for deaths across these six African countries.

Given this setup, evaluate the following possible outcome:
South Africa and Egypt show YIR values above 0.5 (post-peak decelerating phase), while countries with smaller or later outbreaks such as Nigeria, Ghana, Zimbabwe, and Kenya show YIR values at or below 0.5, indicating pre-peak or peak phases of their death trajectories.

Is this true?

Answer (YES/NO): NO